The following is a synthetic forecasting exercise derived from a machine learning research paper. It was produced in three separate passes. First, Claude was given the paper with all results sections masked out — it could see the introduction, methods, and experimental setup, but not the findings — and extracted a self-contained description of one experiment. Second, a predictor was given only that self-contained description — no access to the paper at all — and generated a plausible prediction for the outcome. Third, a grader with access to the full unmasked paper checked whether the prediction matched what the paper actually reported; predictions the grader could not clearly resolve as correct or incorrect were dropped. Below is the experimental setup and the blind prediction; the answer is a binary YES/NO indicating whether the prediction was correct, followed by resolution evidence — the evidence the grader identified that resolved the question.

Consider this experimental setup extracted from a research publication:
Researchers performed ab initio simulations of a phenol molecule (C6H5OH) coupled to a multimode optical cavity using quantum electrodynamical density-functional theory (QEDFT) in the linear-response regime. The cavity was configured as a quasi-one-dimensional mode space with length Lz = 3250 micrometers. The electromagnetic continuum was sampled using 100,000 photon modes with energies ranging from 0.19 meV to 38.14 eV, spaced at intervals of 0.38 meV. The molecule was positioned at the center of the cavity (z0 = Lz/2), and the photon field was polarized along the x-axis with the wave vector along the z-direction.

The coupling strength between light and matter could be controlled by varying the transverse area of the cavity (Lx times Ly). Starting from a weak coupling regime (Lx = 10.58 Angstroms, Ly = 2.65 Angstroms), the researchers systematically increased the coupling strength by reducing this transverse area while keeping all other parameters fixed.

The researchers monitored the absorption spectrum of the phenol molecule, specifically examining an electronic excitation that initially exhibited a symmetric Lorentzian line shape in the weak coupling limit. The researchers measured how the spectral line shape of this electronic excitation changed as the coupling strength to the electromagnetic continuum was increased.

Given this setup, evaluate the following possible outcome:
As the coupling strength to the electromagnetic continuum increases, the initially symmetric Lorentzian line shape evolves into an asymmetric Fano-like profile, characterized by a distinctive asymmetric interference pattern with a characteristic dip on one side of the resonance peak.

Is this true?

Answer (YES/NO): YES